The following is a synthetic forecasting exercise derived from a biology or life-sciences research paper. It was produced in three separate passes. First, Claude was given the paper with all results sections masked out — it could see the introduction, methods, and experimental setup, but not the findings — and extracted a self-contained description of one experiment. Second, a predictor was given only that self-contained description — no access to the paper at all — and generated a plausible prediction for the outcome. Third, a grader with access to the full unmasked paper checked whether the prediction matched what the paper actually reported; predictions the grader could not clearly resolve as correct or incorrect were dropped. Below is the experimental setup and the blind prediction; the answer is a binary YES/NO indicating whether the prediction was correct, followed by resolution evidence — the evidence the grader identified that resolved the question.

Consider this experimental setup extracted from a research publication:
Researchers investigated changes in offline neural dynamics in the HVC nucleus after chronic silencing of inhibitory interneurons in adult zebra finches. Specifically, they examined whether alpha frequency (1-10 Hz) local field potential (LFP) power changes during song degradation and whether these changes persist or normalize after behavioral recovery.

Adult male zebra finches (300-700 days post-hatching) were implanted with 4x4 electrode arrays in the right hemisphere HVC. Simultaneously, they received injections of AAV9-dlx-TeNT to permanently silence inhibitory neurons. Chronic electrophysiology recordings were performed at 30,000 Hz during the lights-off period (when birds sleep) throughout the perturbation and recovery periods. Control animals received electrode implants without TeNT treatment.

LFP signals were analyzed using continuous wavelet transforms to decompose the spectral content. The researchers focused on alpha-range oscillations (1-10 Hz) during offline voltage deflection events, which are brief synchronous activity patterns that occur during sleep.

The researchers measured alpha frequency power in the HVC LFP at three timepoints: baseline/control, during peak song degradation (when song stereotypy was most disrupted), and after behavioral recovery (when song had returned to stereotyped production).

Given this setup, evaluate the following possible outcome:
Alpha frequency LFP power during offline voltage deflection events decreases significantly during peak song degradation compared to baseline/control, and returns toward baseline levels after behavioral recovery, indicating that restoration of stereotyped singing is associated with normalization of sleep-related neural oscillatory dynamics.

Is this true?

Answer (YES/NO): NO